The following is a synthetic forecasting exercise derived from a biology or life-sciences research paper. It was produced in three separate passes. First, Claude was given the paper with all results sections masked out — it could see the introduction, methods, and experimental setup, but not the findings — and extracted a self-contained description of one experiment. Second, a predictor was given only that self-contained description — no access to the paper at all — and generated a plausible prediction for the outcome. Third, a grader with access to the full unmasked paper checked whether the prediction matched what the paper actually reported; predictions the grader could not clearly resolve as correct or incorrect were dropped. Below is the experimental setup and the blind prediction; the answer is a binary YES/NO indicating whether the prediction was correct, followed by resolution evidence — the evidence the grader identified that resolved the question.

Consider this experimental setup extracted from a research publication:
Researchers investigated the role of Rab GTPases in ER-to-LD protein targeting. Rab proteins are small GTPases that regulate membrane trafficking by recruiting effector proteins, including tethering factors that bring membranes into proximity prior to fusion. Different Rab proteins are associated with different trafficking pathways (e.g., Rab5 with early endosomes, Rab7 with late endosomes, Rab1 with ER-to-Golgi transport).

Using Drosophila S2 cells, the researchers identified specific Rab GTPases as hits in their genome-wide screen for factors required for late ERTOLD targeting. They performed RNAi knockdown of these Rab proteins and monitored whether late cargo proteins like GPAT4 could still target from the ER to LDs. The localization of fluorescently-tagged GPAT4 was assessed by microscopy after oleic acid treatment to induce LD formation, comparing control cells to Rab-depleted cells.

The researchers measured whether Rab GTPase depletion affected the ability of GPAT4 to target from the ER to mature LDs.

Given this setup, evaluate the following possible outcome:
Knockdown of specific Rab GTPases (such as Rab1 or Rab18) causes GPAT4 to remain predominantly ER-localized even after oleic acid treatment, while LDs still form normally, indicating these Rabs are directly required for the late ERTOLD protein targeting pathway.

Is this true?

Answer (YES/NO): NO